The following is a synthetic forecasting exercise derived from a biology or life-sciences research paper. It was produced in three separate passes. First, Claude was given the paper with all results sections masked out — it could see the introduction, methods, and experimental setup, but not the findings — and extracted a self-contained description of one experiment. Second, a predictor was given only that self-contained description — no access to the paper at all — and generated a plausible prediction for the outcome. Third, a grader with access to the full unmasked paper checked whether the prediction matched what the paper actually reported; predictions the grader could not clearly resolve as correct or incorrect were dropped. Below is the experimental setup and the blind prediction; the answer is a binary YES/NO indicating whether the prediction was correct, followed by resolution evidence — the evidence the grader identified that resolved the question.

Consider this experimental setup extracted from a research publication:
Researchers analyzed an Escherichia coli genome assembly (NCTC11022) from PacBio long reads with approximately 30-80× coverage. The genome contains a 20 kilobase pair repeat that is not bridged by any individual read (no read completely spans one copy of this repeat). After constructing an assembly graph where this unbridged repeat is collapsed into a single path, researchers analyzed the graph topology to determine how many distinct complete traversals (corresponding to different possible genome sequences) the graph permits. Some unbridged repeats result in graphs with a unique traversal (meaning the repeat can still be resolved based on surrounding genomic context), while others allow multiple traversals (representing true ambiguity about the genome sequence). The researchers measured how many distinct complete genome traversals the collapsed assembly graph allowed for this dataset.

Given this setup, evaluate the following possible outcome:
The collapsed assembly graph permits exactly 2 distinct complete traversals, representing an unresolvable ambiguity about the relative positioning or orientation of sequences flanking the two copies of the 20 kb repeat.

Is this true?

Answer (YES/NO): NO